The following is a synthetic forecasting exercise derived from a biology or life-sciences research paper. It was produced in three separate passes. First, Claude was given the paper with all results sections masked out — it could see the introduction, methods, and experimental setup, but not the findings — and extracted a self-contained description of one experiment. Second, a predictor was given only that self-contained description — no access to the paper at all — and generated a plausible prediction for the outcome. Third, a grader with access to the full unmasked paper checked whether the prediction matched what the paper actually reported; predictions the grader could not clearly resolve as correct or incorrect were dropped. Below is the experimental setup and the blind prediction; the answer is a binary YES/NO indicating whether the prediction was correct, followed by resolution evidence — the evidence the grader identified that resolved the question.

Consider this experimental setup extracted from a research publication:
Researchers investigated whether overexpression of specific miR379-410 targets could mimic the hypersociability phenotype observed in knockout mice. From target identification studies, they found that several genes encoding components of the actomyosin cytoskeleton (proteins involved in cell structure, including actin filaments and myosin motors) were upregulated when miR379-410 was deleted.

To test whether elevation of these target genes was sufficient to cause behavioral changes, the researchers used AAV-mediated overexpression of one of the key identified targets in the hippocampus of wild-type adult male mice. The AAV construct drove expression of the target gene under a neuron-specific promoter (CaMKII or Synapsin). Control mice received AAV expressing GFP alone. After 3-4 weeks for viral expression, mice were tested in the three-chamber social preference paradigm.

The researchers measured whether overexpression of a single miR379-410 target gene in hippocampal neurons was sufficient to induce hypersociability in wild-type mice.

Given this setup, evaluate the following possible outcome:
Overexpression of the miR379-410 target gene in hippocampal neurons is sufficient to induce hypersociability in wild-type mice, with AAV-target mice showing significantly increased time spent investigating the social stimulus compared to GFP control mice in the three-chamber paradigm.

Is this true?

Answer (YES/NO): NO